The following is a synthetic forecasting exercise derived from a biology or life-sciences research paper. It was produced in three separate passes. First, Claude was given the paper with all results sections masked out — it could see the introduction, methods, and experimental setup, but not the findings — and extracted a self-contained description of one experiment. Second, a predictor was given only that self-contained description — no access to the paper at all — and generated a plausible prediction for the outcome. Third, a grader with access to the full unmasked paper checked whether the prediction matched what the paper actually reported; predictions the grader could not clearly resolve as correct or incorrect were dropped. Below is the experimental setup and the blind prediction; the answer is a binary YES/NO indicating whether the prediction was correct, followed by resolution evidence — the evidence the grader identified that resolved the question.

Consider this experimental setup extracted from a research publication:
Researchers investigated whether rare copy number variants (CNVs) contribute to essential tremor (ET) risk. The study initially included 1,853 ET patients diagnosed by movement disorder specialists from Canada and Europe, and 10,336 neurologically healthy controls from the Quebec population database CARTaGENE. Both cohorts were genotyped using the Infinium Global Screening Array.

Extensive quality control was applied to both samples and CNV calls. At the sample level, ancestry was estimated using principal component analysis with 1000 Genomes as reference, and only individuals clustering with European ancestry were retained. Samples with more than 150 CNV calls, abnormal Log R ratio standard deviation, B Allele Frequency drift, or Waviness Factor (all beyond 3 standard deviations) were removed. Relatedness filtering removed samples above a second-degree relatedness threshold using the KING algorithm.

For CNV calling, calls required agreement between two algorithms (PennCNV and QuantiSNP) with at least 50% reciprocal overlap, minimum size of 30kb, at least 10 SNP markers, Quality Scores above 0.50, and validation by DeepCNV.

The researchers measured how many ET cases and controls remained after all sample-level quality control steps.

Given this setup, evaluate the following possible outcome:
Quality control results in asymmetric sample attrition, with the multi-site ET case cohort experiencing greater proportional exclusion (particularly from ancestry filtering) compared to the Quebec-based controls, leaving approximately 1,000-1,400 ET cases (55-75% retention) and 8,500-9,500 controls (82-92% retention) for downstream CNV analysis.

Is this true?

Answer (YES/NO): NO